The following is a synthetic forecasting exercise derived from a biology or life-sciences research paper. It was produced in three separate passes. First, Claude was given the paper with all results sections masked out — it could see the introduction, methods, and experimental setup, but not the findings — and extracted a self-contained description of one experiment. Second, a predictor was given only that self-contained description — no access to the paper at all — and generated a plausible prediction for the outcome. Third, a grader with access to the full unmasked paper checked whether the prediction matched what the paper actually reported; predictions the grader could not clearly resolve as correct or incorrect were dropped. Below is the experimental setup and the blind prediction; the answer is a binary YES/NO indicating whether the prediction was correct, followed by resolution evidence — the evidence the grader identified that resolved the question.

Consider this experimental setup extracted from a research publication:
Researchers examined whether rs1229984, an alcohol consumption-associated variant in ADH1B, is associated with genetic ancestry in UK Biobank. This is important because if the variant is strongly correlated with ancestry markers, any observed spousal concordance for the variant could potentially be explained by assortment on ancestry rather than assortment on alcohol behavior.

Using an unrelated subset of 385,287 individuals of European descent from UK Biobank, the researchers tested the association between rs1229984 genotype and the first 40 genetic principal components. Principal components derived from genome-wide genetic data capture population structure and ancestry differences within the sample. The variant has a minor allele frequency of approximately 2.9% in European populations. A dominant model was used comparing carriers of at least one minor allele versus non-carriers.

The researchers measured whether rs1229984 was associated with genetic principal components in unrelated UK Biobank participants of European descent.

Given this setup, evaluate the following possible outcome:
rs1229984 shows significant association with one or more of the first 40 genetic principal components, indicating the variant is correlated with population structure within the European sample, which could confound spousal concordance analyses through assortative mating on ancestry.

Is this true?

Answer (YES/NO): YES